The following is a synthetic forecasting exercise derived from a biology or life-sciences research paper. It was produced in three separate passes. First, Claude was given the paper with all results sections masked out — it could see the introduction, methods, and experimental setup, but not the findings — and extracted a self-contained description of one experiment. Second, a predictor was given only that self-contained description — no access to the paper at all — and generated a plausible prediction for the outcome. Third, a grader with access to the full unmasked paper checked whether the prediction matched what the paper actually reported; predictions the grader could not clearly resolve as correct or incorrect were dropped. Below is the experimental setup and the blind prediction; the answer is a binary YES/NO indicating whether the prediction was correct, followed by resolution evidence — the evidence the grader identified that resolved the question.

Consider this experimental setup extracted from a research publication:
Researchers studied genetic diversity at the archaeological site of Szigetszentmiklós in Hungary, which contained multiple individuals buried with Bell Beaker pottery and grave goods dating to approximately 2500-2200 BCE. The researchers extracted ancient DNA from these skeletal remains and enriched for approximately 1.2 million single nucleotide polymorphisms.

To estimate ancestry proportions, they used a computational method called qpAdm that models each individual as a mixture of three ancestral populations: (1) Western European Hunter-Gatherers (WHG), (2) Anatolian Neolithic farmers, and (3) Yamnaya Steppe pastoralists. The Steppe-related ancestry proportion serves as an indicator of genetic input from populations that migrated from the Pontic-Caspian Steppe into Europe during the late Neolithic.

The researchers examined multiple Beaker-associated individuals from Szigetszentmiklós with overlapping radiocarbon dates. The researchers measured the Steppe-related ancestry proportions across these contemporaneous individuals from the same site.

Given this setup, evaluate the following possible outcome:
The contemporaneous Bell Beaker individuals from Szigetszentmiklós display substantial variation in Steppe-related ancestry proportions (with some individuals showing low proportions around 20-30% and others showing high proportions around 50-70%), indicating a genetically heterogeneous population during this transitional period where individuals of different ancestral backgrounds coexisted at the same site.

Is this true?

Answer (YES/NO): NO